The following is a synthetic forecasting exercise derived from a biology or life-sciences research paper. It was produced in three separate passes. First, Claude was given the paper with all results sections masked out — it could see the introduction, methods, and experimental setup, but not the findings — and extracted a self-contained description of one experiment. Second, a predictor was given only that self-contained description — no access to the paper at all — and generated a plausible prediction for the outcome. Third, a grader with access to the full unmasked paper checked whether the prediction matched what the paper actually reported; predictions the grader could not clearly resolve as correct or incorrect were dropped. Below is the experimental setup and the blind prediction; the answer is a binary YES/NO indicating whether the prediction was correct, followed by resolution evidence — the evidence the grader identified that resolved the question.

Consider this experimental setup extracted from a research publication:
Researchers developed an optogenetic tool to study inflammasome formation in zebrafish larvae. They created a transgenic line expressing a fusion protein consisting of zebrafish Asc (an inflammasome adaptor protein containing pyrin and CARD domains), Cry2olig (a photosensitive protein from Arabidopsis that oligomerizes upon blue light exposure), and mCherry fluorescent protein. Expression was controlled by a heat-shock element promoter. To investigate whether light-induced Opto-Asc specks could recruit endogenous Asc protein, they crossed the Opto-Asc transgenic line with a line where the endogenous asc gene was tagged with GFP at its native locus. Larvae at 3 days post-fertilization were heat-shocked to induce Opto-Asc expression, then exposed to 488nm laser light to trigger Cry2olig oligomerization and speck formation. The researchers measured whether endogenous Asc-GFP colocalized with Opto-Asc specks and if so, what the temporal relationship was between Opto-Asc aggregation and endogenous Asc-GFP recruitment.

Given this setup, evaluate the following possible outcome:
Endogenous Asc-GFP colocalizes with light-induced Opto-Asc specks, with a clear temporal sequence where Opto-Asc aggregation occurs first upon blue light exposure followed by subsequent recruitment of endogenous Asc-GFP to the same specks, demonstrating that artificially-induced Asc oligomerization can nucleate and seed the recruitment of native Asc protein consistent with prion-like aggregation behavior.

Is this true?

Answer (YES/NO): NO